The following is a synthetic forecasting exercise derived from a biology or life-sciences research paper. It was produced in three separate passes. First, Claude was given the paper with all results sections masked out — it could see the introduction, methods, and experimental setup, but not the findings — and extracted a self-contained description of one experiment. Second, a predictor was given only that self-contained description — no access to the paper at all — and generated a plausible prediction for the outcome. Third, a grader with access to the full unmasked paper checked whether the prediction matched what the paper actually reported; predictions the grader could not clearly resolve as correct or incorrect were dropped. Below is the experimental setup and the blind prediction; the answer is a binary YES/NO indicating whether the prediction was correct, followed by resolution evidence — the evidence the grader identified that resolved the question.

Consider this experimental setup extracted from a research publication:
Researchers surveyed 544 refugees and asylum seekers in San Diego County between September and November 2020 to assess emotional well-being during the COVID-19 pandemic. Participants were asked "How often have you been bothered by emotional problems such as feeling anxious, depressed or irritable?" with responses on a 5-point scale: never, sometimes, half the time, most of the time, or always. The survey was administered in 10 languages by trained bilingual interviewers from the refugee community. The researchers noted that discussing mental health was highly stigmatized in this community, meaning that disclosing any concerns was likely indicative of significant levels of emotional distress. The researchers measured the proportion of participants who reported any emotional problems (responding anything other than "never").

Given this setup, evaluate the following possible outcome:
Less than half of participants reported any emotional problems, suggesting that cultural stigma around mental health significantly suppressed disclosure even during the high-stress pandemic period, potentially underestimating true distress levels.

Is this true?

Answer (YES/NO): YES